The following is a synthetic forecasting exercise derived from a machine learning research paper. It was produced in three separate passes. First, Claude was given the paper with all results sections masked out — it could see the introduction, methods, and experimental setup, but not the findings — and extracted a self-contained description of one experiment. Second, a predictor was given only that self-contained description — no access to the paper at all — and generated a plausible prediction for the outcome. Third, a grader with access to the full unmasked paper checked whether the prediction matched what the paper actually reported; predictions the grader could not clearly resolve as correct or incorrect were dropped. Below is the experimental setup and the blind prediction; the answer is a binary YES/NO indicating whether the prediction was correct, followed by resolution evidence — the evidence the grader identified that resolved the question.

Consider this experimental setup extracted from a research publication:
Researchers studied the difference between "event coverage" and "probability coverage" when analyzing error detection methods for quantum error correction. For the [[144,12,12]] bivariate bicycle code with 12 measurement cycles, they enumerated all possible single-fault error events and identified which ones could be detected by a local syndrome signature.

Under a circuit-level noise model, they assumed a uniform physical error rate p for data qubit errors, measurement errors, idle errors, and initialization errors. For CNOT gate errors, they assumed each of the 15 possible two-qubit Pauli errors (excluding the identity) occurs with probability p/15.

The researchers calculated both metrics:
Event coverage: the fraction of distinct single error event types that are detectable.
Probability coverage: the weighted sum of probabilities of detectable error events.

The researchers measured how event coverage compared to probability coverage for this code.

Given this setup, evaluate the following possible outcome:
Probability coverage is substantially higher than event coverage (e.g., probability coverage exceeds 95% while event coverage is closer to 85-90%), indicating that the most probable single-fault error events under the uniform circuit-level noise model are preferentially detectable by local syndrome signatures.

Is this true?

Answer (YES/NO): NO